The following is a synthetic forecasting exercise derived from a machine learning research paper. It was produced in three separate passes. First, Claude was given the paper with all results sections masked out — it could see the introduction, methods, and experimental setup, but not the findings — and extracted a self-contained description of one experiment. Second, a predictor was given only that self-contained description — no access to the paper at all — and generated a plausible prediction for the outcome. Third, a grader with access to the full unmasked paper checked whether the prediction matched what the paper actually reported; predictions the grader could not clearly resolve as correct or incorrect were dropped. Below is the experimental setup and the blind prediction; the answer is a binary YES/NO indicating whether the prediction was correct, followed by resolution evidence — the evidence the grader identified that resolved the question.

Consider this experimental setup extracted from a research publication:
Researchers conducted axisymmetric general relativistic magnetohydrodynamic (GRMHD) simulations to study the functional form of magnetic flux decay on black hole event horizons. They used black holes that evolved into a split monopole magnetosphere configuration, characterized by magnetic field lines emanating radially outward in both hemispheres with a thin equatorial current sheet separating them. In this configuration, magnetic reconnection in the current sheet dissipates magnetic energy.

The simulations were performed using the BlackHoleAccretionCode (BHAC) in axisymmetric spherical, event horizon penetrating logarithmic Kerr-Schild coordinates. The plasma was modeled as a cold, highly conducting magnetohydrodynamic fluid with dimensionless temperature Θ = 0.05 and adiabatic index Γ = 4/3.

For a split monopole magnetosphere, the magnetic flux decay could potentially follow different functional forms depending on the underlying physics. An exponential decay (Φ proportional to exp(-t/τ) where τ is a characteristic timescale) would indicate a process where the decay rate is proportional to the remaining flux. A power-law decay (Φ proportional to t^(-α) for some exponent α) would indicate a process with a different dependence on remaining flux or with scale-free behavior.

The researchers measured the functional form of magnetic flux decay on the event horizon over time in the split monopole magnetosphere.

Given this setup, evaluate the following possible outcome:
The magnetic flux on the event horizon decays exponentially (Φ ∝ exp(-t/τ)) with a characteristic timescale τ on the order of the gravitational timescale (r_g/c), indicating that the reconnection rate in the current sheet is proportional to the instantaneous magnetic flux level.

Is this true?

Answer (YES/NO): NO